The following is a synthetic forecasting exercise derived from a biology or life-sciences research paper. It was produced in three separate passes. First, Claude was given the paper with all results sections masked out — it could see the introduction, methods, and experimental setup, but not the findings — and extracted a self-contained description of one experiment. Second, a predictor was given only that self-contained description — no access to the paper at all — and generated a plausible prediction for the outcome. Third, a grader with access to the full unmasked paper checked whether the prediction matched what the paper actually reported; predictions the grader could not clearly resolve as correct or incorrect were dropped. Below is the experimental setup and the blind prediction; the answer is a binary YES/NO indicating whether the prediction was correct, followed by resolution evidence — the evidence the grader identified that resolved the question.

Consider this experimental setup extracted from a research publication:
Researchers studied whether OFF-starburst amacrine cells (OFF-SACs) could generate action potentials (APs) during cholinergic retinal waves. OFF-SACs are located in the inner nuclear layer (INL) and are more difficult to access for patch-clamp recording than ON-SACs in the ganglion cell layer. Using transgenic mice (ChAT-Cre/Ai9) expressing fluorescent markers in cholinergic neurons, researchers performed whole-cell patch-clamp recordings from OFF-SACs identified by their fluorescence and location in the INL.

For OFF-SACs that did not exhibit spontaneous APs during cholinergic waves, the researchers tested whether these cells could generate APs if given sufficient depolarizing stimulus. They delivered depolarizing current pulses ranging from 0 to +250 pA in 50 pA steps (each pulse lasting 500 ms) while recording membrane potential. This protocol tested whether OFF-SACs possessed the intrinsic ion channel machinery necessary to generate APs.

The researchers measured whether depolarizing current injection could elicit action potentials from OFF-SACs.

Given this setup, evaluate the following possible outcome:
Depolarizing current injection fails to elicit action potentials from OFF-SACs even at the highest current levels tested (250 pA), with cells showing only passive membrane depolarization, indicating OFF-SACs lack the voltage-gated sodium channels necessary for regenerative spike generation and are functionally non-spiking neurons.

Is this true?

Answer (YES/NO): NO